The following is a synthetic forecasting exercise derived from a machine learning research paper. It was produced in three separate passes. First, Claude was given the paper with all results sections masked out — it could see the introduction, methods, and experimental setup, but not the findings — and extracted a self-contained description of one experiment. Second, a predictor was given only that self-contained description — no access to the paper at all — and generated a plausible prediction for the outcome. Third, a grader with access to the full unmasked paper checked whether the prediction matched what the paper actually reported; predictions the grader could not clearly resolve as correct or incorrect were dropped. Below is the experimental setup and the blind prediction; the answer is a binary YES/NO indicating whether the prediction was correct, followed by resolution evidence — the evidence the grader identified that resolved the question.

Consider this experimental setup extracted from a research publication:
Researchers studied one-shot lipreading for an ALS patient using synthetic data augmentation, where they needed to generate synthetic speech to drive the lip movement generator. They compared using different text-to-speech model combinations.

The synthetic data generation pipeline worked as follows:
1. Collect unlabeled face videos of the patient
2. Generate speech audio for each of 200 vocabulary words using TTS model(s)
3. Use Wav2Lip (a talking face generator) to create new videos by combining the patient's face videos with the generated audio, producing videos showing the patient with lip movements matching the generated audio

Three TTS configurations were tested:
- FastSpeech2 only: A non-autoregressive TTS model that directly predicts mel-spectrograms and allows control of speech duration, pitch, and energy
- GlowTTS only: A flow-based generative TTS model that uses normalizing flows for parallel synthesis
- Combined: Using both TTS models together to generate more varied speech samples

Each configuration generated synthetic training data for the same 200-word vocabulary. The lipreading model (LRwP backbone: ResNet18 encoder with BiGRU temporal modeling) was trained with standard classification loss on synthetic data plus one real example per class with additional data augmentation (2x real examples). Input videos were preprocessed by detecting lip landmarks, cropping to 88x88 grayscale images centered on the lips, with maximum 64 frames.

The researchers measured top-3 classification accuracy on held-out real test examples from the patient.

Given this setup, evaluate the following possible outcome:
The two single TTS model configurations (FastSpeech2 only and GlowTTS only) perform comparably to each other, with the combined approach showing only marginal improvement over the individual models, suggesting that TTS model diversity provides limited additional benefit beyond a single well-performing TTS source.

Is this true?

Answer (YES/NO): NO